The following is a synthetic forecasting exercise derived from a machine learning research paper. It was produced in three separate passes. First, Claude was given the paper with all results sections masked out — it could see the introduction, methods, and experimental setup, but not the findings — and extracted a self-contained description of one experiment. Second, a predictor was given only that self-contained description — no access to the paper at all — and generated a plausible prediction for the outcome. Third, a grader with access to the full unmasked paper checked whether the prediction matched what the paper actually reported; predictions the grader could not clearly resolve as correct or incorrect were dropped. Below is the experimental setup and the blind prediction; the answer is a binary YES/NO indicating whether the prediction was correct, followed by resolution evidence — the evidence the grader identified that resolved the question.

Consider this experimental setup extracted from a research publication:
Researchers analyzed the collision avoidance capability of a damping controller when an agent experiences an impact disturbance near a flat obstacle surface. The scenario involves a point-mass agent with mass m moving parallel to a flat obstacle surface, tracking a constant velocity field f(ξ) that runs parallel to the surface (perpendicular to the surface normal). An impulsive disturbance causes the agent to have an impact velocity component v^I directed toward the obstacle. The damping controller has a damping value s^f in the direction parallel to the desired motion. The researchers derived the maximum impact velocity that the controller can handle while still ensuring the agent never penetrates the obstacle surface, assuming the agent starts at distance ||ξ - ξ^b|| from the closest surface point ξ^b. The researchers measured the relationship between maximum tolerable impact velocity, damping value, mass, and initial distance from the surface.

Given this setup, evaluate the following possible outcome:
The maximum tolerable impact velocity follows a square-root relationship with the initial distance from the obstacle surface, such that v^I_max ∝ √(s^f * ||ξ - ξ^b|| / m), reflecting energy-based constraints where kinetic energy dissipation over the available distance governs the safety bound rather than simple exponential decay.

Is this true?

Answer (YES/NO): NO